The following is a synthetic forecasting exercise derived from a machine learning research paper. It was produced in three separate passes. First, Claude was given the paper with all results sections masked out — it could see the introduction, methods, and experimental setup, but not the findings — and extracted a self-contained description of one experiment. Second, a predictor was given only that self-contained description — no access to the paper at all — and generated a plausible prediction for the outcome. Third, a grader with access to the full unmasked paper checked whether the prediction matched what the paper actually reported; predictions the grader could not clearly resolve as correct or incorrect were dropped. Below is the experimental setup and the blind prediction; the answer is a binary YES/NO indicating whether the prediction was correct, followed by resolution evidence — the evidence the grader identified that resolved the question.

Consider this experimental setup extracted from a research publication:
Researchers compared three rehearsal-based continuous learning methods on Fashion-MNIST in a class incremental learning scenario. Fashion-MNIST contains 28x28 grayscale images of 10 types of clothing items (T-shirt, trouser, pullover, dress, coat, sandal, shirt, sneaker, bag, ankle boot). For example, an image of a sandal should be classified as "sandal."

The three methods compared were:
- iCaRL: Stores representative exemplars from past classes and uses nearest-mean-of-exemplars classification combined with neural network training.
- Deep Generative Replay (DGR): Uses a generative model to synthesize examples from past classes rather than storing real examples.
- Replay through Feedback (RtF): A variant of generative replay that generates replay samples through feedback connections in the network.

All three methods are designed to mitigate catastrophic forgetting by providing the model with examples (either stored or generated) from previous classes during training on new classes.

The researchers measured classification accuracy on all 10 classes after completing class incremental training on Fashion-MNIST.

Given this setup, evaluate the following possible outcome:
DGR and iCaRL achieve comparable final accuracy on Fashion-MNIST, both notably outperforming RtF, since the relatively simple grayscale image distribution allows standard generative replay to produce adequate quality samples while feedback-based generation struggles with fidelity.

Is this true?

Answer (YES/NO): NO